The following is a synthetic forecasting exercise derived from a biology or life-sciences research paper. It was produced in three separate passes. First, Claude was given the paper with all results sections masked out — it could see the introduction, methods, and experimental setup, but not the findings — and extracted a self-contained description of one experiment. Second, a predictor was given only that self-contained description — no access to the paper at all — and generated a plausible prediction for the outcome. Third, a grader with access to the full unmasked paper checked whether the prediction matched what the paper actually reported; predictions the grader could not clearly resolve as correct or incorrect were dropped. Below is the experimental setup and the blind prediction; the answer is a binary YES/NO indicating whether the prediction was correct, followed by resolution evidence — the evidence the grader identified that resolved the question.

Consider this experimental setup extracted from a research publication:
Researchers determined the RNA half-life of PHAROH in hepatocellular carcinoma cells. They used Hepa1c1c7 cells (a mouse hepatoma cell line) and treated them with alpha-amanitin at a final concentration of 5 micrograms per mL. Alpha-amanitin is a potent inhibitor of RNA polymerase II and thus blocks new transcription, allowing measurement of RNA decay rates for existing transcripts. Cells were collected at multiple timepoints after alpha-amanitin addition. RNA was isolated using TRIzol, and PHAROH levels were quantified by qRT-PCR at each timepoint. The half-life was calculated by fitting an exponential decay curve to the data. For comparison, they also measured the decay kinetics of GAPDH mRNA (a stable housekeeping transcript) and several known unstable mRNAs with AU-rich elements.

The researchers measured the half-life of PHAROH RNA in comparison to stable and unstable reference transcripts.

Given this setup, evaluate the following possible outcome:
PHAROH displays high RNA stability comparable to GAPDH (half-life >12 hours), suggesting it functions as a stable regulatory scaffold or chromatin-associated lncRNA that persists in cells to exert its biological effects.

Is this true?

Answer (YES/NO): NO